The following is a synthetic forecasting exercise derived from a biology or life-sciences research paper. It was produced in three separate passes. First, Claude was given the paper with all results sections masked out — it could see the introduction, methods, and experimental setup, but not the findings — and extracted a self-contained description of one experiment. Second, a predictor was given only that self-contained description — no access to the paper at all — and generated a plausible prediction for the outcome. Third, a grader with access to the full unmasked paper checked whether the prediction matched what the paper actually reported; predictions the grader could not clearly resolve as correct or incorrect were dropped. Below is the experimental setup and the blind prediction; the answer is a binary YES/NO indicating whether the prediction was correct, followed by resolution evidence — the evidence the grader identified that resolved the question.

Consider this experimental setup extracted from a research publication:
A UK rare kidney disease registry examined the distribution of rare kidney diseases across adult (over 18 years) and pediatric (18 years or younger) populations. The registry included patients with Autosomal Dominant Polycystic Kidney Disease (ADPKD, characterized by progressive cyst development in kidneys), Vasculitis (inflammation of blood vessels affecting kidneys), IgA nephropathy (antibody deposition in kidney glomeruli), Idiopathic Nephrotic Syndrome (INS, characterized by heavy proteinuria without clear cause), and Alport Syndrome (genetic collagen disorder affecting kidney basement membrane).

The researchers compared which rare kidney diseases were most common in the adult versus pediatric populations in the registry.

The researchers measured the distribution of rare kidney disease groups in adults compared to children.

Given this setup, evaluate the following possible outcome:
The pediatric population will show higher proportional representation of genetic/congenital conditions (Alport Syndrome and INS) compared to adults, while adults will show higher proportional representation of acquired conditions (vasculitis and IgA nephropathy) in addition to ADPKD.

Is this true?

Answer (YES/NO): YES